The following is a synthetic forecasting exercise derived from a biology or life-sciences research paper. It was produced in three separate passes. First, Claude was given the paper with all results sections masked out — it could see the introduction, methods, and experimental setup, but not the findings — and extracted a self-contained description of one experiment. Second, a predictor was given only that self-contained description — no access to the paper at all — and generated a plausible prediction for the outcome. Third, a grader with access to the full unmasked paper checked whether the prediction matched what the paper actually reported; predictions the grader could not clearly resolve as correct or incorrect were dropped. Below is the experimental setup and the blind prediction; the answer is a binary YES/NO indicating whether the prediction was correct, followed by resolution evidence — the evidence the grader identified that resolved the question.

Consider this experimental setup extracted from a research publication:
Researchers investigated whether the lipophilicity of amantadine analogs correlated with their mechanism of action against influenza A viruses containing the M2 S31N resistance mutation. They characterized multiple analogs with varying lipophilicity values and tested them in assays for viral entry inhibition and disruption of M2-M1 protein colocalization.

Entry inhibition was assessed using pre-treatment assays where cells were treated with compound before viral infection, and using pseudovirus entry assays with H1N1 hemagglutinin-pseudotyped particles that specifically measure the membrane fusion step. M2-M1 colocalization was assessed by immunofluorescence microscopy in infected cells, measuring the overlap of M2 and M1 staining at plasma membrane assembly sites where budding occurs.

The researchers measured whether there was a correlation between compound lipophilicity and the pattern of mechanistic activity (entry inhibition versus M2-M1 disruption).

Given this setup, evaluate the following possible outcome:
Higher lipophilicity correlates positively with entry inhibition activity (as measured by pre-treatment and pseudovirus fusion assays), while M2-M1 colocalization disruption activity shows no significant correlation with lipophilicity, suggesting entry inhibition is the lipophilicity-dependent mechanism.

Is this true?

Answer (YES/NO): NO